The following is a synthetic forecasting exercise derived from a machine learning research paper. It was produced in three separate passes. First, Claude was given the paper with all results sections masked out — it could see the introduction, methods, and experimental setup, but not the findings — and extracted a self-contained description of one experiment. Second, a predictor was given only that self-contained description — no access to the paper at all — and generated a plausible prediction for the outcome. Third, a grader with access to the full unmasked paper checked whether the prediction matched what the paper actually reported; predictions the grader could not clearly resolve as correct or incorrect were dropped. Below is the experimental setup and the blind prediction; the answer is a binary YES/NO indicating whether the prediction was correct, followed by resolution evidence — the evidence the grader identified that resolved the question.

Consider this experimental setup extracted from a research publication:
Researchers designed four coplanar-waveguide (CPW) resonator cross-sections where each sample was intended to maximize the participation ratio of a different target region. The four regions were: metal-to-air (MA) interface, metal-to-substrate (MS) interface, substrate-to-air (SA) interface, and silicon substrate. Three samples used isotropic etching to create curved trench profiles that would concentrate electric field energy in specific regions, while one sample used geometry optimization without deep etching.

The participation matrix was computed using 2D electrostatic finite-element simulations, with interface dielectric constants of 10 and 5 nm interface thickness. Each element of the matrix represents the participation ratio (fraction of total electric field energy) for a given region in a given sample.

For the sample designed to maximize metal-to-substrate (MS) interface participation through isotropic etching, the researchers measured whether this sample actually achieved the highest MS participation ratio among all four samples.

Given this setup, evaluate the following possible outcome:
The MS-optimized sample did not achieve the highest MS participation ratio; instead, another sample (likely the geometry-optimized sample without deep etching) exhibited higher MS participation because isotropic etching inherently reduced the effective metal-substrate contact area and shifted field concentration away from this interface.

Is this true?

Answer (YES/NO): NO